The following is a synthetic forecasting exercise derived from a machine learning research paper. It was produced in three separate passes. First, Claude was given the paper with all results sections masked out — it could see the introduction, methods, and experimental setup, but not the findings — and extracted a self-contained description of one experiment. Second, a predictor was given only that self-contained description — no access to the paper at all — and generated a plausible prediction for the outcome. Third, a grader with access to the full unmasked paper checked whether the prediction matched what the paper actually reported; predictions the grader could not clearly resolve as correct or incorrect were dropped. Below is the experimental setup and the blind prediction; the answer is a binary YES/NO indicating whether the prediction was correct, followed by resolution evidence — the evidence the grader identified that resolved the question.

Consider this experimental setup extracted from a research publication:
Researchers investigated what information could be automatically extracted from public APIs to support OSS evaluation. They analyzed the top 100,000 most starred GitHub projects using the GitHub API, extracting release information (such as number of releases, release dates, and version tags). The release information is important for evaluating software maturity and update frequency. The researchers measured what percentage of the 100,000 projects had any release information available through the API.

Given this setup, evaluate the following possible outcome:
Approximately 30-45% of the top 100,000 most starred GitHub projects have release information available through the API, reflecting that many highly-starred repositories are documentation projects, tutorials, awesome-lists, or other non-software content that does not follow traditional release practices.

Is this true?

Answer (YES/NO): YES